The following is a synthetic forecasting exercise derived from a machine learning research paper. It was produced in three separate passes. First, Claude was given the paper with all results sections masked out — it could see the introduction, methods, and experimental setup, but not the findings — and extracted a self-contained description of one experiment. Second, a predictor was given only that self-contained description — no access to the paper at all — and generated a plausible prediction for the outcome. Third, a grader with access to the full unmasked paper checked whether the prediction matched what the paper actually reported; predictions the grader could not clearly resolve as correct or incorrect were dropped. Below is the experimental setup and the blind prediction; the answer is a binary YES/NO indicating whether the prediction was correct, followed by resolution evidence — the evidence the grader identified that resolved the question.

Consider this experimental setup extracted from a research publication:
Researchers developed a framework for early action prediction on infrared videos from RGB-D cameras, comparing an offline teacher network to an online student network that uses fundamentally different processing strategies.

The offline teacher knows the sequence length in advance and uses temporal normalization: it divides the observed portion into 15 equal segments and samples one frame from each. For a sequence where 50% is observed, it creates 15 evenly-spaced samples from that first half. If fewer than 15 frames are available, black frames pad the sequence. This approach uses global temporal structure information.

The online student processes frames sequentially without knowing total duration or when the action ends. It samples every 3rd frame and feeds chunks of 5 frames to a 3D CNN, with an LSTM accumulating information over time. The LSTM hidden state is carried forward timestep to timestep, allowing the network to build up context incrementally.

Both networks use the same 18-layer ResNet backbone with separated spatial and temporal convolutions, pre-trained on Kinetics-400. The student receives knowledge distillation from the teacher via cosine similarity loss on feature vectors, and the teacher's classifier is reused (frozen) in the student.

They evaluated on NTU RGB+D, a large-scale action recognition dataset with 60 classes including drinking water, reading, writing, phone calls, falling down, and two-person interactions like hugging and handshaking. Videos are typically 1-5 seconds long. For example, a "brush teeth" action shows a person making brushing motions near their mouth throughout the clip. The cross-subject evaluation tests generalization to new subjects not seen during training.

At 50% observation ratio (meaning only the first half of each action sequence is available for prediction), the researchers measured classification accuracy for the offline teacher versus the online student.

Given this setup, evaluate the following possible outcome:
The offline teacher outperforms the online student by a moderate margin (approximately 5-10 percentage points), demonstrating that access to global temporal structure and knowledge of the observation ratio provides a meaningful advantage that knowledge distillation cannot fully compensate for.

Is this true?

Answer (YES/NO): YES